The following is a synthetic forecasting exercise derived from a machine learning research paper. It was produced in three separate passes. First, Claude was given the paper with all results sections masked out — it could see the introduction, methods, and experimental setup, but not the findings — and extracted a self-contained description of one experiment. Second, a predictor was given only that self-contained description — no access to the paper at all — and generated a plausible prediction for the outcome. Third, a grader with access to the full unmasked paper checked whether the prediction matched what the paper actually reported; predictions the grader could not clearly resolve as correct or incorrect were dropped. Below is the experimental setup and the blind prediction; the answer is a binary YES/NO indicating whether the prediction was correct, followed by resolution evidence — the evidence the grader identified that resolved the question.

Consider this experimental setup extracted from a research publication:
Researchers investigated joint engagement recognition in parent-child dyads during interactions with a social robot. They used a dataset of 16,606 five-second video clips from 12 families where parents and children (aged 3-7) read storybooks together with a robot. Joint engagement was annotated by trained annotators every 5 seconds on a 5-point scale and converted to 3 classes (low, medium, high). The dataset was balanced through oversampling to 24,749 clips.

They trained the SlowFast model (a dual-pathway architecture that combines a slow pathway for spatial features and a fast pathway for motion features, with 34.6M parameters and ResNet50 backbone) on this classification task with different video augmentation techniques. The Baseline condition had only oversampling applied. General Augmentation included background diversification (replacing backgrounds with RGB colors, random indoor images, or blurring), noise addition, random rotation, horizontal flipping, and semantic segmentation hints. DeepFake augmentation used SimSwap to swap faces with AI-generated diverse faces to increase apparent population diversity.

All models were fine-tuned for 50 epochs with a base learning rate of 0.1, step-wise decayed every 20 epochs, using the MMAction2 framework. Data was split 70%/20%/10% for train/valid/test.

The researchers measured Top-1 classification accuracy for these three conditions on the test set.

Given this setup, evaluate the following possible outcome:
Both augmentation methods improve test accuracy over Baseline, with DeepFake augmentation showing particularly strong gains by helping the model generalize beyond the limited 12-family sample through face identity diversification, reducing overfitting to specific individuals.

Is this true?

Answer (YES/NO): NO